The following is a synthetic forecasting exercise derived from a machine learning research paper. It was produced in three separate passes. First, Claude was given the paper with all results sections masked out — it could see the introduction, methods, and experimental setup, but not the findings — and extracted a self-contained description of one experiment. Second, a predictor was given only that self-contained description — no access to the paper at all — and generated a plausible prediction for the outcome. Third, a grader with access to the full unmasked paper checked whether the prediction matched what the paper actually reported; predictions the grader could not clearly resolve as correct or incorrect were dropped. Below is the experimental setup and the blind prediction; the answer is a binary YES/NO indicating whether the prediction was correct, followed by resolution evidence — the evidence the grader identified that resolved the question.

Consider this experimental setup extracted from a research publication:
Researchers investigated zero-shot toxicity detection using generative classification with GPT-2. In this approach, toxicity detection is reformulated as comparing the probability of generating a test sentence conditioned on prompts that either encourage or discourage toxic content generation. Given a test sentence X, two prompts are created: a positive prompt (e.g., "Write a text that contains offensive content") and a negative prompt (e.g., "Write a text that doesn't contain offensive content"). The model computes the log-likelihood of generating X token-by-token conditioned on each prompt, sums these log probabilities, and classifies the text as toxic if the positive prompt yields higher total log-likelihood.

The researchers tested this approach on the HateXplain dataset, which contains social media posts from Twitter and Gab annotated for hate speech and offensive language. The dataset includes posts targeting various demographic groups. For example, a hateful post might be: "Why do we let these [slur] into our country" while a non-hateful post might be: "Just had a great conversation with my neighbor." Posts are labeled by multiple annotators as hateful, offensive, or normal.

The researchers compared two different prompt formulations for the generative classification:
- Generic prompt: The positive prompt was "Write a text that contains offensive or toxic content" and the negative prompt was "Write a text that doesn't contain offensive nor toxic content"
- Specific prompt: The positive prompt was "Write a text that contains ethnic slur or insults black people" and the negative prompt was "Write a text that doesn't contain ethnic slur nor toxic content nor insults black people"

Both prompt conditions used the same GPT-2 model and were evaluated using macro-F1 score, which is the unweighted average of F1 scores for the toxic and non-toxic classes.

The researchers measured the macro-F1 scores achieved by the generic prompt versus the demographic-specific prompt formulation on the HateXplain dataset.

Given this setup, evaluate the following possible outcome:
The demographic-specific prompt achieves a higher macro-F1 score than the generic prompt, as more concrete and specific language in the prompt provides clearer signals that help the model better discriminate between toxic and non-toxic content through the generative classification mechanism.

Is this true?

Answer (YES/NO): YES